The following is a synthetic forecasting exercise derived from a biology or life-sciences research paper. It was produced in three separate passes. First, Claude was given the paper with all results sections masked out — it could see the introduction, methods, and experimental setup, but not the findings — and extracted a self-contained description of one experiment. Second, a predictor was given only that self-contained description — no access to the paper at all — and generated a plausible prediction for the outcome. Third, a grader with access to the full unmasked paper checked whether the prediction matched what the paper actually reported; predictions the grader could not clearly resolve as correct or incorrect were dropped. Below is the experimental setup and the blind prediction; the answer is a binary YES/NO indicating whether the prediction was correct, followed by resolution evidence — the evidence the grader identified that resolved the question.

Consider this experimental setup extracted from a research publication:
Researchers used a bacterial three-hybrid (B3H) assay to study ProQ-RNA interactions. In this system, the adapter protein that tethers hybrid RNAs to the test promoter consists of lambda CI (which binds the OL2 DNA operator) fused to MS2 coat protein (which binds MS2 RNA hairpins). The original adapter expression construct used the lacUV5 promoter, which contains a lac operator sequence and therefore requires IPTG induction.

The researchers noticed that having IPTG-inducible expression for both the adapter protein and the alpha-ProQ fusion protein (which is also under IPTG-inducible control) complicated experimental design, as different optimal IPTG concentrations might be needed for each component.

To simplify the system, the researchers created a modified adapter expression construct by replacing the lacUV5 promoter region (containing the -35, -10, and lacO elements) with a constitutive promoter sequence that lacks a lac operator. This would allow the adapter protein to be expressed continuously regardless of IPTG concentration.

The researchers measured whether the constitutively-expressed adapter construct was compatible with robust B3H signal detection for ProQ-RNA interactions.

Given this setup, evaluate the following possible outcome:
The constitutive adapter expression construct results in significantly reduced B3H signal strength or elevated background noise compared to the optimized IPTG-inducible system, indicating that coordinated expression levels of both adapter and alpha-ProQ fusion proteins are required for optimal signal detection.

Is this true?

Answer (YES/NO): NO